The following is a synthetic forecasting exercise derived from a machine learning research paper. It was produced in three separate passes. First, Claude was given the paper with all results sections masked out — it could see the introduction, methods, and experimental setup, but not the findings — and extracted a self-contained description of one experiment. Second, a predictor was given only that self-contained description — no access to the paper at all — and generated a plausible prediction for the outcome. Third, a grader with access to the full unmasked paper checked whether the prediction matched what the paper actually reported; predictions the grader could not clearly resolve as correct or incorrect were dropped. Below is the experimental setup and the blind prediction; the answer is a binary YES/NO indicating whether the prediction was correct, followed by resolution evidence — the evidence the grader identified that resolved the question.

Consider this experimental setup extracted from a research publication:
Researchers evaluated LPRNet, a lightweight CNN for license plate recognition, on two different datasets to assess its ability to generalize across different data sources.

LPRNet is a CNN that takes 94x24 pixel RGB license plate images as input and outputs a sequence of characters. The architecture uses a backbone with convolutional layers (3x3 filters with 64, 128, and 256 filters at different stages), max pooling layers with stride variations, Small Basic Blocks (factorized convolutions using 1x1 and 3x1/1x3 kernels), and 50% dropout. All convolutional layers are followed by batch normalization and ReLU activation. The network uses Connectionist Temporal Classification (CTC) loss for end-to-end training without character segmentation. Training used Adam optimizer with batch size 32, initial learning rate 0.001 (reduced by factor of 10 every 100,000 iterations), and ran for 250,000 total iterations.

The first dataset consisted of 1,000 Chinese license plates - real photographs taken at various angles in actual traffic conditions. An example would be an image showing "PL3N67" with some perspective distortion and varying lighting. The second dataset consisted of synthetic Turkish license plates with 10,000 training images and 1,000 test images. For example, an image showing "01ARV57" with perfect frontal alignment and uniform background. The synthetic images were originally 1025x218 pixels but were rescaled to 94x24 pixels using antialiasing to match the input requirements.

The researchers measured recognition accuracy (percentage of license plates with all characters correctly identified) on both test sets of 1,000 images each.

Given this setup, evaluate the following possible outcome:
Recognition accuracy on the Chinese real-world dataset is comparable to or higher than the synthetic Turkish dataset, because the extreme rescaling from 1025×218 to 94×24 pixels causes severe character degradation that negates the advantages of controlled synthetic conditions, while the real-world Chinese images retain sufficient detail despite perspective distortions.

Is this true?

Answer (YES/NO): YES